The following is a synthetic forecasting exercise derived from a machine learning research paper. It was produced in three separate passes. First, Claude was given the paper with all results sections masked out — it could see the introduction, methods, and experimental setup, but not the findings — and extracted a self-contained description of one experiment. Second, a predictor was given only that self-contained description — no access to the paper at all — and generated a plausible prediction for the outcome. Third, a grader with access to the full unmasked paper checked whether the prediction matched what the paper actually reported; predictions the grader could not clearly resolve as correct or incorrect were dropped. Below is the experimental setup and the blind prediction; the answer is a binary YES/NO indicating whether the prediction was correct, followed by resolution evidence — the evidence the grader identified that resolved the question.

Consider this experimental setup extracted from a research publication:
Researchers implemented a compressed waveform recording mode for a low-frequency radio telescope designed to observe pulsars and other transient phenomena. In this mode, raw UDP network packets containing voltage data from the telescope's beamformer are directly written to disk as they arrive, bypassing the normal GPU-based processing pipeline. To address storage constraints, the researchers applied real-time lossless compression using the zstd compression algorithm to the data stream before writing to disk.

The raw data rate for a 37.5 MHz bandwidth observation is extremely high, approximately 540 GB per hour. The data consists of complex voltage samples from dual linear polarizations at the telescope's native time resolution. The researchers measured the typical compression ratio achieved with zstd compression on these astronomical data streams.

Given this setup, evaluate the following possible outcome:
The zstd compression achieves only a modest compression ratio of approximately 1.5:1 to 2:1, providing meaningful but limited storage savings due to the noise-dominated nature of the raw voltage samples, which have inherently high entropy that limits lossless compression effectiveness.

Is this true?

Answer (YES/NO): NO